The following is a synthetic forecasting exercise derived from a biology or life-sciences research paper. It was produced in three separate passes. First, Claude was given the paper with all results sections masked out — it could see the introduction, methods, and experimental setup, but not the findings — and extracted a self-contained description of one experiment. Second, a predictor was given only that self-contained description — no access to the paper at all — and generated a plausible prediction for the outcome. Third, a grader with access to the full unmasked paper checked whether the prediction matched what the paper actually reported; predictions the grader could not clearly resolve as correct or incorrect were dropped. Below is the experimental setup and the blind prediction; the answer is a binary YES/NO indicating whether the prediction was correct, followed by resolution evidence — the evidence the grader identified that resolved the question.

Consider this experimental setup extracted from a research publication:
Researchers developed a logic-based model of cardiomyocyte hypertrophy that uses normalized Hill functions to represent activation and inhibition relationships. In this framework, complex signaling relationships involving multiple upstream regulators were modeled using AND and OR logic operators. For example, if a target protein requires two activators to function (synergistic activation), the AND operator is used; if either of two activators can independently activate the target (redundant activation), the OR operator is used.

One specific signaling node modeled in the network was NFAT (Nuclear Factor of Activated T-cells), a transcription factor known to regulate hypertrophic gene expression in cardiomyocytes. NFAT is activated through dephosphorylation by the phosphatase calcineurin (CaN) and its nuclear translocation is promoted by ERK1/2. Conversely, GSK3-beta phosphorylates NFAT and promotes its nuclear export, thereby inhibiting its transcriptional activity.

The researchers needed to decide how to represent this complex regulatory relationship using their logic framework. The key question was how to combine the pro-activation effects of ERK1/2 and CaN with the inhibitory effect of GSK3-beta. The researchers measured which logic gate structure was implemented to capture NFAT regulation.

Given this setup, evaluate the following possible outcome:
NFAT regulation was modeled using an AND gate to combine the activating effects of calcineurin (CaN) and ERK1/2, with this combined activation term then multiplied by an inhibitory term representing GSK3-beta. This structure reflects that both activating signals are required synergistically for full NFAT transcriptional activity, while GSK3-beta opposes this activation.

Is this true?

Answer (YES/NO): YES